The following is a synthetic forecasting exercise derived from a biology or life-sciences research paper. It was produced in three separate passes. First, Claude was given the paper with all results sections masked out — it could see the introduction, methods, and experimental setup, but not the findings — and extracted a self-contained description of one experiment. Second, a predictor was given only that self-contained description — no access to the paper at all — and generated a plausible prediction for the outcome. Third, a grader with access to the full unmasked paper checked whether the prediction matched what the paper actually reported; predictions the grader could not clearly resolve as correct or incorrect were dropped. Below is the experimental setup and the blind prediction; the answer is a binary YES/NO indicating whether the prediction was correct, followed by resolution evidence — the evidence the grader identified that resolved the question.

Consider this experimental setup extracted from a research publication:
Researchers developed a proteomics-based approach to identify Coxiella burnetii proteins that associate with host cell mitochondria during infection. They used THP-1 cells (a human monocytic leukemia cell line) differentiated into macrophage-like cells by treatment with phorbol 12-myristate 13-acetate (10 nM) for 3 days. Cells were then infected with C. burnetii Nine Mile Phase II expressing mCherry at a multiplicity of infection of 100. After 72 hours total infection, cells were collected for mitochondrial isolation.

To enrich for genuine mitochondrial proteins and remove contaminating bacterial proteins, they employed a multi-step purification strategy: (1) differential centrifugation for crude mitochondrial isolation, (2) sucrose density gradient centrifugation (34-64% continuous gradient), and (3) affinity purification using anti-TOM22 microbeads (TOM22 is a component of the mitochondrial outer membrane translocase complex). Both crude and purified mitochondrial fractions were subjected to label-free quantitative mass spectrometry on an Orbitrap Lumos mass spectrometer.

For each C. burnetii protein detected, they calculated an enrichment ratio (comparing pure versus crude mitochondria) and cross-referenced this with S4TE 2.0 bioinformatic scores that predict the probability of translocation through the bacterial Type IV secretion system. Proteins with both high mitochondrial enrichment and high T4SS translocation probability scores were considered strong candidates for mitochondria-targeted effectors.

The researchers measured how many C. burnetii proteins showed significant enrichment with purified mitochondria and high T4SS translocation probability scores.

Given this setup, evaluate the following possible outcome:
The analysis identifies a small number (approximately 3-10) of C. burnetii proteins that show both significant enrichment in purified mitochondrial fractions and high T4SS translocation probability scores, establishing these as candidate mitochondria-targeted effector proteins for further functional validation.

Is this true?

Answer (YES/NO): YES